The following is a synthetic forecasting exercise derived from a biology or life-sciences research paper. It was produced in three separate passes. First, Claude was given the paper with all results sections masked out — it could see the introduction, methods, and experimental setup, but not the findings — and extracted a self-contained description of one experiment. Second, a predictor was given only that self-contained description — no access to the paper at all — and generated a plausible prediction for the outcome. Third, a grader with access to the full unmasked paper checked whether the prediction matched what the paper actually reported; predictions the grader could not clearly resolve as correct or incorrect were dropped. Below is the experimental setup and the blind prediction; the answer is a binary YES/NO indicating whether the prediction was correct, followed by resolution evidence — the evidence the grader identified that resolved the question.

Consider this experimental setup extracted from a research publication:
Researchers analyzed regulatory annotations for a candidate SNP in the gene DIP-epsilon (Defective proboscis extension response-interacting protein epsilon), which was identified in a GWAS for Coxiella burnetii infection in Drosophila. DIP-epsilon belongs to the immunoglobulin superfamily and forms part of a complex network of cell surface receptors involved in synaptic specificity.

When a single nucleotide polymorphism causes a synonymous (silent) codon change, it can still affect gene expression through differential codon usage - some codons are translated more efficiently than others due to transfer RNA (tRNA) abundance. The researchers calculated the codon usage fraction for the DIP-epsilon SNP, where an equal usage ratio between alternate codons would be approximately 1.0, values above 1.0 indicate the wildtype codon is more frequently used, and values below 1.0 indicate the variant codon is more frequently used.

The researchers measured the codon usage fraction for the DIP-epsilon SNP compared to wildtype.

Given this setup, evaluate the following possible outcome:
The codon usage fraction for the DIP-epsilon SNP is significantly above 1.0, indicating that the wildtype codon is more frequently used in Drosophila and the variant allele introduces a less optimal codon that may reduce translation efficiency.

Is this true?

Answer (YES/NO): YES